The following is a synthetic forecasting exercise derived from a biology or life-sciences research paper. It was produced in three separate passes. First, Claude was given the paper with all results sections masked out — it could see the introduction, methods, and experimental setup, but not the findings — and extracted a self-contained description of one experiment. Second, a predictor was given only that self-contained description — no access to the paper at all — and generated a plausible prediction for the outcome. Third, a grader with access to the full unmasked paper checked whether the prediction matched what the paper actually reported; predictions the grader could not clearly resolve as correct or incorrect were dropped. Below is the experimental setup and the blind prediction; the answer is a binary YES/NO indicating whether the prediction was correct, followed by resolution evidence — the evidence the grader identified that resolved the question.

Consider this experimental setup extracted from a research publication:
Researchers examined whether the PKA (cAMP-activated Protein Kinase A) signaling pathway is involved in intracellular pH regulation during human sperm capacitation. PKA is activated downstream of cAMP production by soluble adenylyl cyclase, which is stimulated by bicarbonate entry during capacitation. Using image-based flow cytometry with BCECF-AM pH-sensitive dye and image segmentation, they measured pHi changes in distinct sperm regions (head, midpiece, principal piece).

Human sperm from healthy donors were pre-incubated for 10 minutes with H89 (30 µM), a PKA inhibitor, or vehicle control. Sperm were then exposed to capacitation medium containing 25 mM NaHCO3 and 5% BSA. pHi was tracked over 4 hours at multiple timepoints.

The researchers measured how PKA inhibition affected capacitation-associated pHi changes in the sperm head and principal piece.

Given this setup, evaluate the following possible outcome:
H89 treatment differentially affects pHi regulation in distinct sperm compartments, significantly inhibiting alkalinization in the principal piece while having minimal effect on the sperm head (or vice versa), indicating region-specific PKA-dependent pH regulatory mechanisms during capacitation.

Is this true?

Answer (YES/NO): YES